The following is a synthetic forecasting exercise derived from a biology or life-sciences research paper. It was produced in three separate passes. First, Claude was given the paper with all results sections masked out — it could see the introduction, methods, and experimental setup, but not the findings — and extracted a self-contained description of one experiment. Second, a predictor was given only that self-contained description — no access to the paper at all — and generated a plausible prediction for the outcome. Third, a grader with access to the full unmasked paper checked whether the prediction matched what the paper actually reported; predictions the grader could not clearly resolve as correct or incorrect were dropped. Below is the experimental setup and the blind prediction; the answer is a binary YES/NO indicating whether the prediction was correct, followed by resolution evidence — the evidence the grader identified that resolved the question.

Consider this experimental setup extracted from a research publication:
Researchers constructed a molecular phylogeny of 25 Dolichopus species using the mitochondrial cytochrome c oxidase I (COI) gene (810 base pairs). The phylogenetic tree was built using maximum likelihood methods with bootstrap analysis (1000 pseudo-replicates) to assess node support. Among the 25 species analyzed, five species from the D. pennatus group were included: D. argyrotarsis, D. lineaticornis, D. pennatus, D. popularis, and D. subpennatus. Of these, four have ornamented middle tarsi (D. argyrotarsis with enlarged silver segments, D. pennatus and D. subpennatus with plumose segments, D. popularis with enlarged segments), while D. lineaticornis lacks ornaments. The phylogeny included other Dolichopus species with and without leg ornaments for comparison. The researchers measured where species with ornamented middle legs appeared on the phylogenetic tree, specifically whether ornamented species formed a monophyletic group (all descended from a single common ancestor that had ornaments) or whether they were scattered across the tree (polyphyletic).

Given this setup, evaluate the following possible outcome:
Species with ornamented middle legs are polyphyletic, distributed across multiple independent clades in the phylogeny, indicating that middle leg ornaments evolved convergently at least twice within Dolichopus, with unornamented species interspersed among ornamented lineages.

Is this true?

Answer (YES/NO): YES